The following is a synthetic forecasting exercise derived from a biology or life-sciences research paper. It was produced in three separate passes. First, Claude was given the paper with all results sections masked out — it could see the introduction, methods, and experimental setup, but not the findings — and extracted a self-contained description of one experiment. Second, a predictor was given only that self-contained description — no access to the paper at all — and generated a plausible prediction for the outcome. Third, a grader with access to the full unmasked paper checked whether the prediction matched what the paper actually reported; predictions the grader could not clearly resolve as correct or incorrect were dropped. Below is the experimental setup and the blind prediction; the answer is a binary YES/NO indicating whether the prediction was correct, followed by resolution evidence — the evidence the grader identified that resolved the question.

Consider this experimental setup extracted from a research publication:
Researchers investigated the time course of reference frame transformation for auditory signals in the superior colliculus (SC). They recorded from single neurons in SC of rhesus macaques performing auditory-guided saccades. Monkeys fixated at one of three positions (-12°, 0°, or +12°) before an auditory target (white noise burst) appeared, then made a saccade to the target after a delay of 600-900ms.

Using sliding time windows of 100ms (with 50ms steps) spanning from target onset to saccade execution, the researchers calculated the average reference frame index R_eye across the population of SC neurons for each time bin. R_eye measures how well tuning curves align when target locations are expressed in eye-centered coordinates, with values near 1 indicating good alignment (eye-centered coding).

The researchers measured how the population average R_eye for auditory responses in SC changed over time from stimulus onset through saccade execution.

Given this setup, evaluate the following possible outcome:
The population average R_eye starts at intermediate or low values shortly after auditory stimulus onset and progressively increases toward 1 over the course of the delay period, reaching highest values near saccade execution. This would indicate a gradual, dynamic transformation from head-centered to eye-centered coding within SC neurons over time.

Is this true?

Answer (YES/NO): NO